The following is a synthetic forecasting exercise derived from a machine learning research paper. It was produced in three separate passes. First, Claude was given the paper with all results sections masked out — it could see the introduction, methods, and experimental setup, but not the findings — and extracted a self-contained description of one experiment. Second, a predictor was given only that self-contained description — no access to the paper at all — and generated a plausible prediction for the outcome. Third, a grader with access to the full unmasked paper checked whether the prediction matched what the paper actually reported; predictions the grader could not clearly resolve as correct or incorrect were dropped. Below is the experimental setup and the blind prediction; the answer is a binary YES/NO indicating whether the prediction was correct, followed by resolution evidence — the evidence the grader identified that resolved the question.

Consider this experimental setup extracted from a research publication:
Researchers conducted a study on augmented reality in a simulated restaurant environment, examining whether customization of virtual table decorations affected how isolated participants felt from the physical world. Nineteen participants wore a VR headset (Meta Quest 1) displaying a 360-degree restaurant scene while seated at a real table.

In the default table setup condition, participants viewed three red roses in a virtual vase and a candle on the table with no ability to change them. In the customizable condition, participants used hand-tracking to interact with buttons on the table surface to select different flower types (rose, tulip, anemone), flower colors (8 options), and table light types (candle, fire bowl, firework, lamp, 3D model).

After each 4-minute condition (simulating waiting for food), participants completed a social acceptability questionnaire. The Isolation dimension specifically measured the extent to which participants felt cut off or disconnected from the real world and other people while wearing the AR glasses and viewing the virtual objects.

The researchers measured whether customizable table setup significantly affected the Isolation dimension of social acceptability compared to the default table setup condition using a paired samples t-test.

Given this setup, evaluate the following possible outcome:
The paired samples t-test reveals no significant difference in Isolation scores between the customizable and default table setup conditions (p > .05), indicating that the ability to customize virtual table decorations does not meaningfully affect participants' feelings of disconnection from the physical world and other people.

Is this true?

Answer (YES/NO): NO